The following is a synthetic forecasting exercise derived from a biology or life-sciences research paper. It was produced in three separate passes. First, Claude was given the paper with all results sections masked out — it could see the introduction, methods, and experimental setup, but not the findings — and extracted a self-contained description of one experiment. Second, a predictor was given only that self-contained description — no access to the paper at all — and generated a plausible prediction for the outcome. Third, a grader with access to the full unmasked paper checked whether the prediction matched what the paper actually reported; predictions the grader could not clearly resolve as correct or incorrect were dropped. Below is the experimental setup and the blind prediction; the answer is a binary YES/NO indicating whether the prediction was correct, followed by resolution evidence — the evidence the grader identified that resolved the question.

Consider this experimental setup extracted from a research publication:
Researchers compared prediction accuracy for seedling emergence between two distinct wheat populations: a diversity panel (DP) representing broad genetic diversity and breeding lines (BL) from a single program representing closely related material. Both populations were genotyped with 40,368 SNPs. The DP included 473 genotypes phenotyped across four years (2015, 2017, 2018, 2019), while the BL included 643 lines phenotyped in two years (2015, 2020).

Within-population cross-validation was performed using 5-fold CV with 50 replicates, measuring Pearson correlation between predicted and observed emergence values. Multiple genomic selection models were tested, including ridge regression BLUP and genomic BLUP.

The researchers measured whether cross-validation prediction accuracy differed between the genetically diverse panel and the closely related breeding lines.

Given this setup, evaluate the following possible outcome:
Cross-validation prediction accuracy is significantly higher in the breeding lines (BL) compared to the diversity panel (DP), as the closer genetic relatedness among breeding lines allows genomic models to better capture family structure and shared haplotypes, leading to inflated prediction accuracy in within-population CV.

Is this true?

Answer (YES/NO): NO